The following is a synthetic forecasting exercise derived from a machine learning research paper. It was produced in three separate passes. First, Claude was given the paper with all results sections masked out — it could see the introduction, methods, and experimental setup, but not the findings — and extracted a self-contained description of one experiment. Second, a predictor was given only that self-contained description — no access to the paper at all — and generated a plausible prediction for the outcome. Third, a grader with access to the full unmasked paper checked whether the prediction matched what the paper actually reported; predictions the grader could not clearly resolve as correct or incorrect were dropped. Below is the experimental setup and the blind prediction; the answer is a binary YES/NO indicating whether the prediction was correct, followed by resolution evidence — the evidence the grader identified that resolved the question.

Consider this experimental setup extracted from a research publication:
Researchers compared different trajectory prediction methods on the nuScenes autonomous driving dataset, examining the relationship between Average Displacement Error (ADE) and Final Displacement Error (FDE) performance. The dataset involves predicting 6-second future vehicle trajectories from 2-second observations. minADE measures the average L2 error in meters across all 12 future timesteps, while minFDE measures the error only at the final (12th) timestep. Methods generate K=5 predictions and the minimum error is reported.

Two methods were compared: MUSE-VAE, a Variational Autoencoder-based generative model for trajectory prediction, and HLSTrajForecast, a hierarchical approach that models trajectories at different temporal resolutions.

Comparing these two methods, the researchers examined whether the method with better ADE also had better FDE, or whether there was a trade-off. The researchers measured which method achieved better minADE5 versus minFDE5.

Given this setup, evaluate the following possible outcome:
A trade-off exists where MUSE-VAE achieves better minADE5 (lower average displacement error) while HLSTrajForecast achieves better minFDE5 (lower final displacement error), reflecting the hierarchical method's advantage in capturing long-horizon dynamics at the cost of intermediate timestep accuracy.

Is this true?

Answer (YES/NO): NO